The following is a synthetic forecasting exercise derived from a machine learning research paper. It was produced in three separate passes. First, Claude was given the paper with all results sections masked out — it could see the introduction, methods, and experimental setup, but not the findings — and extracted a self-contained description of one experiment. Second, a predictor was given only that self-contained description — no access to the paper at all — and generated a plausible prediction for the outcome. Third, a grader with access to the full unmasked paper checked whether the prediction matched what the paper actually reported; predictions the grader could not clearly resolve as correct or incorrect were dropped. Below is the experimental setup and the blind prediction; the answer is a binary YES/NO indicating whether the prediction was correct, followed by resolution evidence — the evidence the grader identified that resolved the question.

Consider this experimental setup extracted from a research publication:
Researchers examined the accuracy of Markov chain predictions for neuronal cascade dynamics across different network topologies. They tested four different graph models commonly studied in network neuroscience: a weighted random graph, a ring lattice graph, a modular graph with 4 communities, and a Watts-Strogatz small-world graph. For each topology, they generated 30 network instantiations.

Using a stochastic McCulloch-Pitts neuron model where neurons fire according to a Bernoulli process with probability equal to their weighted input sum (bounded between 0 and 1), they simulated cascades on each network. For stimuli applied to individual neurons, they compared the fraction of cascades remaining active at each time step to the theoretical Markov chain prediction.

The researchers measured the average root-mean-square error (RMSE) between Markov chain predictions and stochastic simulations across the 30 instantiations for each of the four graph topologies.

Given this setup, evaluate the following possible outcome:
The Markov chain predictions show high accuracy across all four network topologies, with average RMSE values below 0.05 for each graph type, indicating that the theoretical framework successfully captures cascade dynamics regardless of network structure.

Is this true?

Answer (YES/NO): YES